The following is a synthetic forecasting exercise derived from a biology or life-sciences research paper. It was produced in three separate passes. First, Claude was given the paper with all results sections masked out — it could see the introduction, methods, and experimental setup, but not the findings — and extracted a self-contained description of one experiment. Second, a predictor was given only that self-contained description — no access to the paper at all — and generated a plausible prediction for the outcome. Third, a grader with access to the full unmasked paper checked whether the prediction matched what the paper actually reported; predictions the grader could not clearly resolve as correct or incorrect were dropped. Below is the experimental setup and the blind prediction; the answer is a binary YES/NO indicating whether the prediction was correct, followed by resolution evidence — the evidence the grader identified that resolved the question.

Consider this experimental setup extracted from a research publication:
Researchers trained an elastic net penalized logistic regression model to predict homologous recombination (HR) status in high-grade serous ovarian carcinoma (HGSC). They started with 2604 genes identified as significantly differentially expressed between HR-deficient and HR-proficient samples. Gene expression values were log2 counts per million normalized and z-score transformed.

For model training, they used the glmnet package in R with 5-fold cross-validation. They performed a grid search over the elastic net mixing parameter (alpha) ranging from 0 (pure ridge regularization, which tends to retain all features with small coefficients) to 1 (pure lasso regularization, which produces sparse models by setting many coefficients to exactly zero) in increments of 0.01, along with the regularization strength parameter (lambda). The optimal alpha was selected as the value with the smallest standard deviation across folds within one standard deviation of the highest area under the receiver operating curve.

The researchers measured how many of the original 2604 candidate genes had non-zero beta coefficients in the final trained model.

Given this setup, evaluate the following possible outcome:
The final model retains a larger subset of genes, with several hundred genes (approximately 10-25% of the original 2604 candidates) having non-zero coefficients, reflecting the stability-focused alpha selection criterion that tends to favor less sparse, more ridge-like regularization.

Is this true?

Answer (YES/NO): NO